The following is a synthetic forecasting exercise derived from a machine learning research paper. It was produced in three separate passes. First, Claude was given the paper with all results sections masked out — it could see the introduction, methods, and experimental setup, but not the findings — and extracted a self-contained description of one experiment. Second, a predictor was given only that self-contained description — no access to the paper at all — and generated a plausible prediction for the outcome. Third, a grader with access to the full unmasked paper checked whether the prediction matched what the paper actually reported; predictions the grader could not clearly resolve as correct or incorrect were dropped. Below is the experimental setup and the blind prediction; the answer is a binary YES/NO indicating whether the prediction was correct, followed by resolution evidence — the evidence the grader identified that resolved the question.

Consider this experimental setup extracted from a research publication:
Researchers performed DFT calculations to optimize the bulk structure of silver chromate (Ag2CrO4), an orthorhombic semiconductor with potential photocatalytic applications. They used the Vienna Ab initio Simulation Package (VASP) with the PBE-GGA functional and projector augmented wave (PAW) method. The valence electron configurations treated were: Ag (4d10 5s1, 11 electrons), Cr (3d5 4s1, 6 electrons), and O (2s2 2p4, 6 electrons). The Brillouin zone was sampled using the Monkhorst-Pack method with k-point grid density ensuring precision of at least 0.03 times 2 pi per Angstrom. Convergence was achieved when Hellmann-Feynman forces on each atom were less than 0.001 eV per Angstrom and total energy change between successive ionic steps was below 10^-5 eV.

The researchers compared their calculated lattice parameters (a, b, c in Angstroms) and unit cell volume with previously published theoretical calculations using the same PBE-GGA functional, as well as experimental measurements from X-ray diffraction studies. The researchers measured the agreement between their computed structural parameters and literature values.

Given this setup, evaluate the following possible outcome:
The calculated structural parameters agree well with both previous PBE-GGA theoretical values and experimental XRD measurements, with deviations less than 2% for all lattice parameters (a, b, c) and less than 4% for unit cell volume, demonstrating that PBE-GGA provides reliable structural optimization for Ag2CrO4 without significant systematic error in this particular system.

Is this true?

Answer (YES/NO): YES